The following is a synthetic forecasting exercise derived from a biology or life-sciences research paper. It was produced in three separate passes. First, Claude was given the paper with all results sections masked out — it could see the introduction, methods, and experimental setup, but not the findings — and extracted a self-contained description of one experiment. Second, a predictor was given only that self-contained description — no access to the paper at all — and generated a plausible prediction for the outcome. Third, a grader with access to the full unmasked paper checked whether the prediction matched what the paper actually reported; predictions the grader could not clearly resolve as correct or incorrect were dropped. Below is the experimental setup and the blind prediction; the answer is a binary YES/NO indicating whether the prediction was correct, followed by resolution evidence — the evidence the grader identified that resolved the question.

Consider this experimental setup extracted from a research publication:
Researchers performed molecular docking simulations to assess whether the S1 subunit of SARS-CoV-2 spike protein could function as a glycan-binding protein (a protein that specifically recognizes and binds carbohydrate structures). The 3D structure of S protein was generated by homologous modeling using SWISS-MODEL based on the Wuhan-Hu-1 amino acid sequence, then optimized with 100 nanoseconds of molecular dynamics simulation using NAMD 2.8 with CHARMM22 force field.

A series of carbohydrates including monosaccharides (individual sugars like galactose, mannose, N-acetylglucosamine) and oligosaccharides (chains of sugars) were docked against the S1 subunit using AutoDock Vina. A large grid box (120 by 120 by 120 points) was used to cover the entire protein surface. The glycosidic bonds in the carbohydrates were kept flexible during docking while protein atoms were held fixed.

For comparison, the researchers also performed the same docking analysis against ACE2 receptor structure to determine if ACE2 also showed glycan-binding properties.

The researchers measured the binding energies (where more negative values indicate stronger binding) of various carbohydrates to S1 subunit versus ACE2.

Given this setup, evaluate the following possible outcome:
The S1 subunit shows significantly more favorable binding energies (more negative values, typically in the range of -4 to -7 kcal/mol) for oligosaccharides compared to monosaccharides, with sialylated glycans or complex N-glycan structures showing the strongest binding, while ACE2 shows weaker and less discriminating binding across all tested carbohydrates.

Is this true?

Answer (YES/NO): NO